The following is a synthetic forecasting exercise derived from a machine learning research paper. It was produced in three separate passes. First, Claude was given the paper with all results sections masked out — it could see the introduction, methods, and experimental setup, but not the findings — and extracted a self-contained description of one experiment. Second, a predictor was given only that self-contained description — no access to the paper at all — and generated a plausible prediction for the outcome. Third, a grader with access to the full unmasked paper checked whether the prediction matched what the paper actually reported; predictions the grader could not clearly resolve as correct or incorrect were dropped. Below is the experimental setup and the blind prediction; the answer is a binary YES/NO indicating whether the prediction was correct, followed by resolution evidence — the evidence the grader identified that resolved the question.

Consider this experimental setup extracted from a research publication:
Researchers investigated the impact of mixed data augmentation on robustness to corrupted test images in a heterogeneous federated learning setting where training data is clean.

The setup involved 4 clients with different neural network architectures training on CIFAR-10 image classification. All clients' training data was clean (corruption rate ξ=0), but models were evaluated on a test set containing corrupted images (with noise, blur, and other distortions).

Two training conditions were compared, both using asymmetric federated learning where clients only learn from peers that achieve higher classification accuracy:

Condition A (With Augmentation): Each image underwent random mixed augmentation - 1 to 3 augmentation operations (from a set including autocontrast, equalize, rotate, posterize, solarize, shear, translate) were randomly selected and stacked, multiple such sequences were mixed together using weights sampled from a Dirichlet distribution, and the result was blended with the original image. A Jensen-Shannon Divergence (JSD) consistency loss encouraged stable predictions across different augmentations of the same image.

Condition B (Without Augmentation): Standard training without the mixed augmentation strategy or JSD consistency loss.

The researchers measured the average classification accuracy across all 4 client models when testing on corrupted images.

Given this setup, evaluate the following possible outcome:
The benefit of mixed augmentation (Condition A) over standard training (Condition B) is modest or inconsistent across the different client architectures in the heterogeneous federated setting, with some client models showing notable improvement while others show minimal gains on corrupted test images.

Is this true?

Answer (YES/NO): NO